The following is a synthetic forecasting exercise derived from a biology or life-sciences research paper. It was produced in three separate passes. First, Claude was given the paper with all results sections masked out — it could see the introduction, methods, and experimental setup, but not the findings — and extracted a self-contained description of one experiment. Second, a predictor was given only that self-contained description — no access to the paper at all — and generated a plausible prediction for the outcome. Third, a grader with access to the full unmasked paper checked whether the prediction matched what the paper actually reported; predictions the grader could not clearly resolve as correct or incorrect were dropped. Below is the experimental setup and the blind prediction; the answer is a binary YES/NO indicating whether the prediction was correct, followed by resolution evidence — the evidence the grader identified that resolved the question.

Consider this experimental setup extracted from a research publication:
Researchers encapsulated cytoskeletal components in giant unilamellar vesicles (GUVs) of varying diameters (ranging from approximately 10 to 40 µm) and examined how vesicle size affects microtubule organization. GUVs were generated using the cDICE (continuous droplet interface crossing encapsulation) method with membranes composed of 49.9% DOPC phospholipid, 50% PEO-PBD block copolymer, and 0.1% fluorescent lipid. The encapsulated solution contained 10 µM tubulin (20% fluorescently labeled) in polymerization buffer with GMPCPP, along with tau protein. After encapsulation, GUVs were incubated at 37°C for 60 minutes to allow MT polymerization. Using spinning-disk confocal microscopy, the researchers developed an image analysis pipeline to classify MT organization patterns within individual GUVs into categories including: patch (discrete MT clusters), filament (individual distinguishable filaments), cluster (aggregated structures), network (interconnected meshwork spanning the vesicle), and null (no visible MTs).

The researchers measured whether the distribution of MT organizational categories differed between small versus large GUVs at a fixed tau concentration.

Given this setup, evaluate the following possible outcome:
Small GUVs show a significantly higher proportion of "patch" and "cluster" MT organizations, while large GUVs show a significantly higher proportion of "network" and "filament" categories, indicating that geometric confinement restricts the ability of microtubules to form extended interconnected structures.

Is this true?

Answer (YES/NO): NO